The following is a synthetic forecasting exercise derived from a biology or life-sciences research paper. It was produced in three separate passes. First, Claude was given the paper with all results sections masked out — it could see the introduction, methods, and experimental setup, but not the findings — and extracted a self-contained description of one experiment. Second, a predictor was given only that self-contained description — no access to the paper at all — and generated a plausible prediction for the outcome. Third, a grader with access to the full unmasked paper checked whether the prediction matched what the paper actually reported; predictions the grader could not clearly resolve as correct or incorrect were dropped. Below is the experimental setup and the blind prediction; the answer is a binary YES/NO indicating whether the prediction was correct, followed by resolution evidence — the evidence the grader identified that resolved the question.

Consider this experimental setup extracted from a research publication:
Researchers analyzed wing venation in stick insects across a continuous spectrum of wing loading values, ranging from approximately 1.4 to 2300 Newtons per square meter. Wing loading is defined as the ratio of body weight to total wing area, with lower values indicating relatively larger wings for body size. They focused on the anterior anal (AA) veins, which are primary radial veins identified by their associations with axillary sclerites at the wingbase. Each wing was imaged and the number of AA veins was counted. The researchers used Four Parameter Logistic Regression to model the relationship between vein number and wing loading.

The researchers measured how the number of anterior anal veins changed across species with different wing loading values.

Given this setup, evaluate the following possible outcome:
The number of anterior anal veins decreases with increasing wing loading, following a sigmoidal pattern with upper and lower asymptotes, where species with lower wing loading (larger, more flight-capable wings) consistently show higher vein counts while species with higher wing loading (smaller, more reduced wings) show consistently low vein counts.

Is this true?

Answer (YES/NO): YES